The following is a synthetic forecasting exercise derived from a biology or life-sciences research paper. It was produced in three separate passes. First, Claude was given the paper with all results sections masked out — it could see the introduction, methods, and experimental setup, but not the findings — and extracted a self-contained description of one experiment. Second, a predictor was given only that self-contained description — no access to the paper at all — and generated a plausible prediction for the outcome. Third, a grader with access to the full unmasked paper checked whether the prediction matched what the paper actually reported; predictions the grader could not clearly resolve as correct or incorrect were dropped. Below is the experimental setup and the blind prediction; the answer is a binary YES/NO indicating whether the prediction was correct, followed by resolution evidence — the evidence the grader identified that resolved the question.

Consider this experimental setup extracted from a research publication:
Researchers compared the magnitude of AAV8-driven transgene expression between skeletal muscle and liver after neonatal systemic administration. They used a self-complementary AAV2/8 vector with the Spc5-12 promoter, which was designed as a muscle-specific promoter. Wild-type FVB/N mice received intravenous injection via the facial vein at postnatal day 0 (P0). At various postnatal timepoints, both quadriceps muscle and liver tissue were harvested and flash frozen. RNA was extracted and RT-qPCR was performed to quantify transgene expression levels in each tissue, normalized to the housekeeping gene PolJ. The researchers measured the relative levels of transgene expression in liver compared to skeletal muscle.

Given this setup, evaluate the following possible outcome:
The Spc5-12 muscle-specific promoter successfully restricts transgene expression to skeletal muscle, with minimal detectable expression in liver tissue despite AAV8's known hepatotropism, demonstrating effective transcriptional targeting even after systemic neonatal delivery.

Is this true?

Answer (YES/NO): NO